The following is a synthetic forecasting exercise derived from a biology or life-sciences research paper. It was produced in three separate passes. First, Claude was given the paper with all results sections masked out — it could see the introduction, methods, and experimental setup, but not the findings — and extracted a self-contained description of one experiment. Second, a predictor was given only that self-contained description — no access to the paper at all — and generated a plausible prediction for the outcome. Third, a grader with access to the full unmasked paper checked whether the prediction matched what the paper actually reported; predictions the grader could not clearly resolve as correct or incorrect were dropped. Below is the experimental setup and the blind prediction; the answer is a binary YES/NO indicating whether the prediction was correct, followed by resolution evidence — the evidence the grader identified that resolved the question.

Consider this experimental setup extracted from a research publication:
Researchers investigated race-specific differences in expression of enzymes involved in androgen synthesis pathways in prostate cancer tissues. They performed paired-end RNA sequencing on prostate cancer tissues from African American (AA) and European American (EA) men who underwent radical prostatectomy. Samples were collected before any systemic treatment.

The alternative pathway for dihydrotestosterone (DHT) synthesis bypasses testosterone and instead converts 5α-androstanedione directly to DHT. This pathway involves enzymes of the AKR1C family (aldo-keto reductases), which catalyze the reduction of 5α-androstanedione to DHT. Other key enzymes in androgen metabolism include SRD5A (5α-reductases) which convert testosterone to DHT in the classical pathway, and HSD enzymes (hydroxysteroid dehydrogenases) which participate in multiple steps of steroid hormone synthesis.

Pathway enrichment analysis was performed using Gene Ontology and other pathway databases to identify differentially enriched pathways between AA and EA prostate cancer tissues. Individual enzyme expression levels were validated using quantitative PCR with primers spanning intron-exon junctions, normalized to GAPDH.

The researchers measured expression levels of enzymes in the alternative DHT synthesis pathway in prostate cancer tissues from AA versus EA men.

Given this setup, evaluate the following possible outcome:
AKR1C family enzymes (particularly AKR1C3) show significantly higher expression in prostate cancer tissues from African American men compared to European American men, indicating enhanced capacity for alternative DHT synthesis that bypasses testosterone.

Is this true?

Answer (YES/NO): NO